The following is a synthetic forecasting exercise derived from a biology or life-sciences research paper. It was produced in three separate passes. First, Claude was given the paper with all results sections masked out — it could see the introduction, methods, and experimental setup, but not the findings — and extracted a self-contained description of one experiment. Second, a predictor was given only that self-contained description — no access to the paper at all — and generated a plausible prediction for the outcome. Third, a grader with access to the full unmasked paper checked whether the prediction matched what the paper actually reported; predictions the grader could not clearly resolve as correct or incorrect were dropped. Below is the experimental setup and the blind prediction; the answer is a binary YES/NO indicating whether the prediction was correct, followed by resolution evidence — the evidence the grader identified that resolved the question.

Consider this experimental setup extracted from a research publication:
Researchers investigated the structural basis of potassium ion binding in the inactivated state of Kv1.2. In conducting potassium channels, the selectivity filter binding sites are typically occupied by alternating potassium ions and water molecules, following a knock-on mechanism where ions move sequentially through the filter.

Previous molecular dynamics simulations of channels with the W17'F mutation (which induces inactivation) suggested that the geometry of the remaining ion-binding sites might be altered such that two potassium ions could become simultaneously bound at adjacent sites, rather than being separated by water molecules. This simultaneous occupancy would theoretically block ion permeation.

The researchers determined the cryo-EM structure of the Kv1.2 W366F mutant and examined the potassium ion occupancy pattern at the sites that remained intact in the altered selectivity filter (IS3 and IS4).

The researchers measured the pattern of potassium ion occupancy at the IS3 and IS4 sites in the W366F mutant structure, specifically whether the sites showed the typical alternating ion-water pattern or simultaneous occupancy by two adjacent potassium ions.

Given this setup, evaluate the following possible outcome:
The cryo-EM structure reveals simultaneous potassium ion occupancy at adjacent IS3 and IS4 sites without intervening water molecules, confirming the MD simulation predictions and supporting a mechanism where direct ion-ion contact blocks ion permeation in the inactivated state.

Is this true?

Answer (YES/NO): YES